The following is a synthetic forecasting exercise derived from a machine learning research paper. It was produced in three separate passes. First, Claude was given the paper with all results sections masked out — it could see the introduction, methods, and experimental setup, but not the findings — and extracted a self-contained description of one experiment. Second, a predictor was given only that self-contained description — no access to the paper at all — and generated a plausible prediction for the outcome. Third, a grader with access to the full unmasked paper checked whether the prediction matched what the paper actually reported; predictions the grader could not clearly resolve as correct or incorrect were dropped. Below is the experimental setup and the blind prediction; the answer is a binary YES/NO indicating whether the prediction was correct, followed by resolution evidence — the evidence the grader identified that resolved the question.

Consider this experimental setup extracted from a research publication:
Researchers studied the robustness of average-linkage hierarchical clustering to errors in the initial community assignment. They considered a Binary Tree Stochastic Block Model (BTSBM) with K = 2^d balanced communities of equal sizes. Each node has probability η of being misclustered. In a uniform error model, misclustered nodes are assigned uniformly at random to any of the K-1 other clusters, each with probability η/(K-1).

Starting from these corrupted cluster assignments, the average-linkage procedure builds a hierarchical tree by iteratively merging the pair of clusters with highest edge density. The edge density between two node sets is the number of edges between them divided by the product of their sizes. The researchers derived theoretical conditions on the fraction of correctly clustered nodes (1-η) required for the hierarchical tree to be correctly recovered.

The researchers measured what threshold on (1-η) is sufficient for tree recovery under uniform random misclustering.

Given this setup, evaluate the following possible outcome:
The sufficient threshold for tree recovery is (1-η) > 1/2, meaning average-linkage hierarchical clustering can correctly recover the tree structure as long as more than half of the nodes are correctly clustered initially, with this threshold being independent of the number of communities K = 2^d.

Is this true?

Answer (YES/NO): NO